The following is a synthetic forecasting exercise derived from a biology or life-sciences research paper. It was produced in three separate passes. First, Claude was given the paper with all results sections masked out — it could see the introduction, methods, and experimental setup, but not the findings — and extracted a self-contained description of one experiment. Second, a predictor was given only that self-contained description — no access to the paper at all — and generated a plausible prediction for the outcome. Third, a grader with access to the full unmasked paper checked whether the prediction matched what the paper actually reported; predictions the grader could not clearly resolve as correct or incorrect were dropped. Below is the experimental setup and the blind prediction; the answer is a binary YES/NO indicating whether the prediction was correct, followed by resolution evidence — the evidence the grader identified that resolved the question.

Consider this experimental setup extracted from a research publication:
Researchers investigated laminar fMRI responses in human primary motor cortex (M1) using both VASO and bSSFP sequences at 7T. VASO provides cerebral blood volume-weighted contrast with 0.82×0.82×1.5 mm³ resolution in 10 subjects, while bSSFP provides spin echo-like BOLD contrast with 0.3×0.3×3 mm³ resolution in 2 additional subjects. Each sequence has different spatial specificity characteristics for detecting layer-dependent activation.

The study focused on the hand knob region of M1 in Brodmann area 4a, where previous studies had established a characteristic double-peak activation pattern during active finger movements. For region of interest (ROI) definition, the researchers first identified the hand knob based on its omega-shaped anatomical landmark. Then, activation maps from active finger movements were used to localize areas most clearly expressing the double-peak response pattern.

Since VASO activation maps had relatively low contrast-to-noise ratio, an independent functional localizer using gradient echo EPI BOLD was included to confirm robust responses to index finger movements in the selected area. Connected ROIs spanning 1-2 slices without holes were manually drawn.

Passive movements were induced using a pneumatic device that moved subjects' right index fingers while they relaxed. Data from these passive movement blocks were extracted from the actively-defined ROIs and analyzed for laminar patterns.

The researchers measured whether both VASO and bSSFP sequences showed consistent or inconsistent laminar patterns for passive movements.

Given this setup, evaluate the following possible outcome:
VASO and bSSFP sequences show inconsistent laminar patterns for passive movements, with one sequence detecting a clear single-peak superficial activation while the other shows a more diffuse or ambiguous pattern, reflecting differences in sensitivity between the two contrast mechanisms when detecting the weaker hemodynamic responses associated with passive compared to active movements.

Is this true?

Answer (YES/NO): NO